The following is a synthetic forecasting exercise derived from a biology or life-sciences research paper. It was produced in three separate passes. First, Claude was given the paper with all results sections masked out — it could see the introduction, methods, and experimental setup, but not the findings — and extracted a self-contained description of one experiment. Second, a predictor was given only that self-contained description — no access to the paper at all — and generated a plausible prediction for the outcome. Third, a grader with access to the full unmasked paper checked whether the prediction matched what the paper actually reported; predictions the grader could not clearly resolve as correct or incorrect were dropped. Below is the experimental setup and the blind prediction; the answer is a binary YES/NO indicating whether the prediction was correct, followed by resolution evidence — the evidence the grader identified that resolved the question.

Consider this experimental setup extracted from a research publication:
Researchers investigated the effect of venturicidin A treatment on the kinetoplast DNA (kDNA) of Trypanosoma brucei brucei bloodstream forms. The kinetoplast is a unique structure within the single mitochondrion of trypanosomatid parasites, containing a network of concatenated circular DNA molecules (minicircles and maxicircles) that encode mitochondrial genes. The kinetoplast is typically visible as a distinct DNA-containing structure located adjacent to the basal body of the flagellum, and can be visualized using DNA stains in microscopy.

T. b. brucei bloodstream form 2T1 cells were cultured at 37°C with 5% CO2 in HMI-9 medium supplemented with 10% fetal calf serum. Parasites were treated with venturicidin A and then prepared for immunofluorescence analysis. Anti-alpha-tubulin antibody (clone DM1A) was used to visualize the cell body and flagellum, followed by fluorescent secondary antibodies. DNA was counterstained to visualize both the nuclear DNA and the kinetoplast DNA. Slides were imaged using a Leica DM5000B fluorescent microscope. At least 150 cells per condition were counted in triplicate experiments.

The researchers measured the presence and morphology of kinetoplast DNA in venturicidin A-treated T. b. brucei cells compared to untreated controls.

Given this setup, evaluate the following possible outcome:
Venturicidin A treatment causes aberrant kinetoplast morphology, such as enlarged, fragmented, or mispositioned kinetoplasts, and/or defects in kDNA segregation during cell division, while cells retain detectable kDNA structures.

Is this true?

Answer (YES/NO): NO